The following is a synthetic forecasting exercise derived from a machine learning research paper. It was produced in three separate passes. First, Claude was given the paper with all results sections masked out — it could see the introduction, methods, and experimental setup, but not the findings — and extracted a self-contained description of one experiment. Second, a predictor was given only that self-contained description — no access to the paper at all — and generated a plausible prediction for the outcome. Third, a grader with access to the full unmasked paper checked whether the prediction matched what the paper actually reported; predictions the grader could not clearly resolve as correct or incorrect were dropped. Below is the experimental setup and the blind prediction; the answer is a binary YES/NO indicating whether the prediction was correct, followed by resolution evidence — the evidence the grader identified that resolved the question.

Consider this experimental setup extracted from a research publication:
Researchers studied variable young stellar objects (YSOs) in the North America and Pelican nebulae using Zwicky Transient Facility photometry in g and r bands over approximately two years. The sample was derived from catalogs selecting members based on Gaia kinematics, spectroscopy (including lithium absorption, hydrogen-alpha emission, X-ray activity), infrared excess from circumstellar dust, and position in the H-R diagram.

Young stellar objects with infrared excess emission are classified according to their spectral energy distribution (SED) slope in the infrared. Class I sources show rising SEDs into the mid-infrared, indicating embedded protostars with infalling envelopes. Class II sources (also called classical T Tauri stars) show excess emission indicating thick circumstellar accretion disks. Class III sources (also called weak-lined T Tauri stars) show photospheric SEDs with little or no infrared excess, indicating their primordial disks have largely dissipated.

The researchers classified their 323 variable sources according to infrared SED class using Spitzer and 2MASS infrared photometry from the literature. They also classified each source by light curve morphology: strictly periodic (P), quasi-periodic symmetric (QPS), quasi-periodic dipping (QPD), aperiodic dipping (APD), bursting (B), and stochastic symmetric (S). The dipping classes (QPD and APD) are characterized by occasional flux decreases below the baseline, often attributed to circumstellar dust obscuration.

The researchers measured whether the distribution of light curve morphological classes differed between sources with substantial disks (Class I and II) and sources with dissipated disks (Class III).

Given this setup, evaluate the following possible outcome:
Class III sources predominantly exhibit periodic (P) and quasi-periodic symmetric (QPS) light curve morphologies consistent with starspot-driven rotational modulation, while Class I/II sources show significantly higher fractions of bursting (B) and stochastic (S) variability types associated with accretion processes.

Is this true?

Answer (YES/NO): NO